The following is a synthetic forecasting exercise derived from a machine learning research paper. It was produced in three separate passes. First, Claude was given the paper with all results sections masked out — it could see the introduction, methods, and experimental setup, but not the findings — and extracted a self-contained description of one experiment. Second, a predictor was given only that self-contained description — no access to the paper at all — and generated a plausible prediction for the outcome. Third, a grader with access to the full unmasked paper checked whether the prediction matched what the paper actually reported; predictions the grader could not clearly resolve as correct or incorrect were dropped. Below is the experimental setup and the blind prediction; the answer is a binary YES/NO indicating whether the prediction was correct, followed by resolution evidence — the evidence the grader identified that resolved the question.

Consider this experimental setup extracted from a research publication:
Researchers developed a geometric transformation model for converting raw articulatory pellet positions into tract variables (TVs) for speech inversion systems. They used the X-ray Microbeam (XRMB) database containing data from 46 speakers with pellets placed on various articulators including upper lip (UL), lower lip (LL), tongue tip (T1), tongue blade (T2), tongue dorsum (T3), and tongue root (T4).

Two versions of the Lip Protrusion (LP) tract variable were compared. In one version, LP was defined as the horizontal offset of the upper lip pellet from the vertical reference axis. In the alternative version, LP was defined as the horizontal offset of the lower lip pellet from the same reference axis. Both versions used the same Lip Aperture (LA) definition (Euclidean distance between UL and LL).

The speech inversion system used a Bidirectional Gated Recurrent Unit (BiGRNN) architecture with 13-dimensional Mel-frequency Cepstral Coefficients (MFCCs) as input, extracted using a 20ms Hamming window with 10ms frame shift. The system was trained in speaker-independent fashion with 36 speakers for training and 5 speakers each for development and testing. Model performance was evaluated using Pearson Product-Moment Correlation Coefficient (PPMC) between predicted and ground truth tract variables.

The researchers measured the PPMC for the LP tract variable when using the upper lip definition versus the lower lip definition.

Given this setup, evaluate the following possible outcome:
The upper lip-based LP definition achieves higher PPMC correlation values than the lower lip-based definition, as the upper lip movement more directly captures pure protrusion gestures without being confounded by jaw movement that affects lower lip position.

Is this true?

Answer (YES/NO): NO